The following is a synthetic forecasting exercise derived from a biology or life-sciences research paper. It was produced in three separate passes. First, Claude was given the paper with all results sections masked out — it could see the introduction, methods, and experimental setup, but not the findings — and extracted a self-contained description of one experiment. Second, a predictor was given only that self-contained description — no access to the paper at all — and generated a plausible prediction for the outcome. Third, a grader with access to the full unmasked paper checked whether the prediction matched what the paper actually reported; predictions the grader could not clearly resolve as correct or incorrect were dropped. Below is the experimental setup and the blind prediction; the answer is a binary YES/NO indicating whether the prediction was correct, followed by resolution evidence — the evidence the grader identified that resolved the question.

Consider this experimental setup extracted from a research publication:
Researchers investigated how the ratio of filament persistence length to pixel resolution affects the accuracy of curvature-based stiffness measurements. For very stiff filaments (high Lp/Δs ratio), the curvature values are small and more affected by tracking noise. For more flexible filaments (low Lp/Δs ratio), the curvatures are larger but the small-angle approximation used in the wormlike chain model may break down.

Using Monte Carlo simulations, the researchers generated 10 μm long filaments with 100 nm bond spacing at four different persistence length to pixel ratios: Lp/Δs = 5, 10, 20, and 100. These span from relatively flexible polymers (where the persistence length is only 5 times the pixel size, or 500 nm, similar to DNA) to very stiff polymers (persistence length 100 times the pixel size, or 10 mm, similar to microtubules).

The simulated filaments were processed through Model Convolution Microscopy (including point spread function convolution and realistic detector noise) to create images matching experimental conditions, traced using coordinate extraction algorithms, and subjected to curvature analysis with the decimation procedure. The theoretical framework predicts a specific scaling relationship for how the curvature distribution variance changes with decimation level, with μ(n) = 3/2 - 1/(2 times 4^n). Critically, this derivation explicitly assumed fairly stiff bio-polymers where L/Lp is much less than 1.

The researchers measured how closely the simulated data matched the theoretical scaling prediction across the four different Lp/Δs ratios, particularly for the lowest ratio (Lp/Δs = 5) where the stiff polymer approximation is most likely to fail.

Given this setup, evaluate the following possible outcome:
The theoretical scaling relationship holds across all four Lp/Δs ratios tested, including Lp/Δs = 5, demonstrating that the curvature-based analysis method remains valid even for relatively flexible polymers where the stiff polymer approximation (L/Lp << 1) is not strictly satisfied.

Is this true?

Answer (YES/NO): YES